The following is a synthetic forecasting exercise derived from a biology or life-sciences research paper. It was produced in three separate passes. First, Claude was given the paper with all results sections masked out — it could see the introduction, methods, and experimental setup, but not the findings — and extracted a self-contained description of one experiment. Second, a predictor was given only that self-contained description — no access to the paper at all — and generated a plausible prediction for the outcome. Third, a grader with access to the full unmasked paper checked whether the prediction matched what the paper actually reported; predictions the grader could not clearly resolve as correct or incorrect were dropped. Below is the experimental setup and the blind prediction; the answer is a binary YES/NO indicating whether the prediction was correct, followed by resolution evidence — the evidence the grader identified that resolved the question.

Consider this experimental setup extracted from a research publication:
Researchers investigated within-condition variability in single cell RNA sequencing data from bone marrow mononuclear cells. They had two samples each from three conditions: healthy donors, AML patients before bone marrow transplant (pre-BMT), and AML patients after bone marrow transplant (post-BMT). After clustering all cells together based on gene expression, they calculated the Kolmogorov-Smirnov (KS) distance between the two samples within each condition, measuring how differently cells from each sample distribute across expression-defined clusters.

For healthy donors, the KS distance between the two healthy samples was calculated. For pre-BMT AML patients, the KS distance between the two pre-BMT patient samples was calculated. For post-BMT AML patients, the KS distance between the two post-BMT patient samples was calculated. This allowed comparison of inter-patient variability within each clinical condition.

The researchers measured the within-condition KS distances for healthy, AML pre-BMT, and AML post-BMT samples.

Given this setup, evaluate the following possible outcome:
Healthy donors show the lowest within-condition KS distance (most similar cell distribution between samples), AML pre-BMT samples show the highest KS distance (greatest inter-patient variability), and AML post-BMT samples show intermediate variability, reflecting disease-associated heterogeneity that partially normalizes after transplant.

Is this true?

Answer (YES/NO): NO